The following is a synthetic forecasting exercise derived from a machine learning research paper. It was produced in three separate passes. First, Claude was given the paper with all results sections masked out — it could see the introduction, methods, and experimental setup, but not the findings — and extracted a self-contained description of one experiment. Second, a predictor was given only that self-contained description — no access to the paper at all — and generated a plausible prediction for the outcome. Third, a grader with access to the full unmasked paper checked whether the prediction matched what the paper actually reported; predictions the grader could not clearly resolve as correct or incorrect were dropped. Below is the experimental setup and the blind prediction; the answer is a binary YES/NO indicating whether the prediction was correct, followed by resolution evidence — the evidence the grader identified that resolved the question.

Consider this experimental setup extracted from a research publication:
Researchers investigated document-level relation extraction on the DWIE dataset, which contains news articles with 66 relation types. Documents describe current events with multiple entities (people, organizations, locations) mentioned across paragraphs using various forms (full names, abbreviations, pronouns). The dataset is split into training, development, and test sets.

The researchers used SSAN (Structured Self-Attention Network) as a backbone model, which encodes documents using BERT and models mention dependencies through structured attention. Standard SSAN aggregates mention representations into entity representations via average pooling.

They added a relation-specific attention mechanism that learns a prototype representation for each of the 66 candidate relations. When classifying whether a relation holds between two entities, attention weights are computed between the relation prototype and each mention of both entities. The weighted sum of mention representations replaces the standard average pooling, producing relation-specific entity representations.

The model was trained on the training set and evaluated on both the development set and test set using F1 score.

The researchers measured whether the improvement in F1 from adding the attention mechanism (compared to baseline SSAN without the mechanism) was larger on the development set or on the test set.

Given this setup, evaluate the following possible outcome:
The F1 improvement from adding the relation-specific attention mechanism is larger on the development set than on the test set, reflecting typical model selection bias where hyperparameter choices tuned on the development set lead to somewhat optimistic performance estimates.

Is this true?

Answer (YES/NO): NO